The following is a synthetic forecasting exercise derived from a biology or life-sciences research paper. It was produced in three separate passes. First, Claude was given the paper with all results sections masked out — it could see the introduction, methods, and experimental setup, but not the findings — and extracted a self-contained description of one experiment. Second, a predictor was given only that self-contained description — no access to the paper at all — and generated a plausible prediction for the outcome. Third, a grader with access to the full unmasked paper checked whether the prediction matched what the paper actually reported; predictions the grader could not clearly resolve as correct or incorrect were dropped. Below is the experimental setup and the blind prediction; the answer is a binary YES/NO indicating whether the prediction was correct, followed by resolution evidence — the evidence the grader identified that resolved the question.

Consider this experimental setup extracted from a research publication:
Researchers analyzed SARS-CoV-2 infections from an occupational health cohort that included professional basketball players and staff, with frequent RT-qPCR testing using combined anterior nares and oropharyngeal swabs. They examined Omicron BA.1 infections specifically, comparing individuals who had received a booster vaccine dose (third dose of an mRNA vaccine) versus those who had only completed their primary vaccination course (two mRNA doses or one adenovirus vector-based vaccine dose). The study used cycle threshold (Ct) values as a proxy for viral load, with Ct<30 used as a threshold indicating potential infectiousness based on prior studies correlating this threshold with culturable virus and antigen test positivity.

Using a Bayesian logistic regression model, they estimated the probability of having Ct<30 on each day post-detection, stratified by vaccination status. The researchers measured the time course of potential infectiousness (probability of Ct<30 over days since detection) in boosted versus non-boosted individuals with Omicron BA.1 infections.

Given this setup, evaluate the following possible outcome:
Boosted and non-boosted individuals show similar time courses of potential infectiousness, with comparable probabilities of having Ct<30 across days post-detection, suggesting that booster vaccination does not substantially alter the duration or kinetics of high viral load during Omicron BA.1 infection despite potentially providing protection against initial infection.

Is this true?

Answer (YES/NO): NO